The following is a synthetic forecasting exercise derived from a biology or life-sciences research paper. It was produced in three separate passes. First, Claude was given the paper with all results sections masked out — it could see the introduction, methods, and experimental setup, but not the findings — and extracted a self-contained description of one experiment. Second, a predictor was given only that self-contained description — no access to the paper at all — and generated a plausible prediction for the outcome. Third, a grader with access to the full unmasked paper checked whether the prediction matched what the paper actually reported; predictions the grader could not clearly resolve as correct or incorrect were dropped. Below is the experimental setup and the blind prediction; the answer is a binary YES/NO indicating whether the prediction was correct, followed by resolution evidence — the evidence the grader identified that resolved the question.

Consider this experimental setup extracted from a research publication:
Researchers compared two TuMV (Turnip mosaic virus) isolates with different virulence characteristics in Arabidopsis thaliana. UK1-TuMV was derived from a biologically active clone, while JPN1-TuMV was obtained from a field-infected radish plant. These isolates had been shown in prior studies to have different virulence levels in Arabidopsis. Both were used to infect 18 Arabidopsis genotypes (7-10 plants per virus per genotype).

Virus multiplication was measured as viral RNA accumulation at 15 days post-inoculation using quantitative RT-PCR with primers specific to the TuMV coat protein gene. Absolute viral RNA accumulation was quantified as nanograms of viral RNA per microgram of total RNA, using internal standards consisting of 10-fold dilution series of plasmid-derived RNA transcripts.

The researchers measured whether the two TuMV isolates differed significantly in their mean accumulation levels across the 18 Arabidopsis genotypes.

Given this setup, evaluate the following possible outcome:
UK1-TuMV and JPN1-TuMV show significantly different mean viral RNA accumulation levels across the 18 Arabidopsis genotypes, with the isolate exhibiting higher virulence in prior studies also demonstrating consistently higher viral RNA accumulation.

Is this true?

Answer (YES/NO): NO